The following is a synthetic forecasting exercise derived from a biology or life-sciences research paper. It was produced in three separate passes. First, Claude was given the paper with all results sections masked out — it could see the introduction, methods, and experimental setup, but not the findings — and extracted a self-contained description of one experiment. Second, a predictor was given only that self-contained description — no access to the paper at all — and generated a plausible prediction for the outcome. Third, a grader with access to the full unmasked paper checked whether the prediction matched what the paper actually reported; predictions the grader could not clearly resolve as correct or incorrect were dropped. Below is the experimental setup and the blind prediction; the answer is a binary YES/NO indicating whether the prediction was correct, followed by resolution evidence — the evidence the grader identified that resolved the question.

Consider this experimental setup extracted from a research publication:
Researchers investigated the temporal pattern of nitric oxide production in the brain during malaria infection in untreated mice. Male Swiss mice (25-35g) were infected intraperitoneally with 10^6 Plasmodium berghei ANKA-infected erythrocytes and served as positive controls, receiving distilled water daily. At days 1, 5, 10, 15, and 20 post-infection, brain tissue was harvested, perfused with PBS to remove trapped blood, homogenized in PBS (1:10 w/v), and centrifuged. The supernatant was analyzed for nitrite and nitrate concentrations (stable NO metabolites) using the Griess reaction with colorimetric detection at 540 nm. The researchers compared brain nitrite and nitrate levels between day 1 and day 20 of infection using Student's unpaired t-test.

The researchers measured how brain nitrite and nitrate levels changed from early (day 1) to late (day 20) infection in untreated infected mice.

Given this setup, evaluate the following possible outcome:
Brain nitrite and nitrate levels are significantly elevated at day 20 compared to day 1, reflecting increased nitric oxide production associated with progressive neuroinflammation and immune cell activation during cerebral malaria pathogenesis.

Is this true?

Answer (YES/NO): NO